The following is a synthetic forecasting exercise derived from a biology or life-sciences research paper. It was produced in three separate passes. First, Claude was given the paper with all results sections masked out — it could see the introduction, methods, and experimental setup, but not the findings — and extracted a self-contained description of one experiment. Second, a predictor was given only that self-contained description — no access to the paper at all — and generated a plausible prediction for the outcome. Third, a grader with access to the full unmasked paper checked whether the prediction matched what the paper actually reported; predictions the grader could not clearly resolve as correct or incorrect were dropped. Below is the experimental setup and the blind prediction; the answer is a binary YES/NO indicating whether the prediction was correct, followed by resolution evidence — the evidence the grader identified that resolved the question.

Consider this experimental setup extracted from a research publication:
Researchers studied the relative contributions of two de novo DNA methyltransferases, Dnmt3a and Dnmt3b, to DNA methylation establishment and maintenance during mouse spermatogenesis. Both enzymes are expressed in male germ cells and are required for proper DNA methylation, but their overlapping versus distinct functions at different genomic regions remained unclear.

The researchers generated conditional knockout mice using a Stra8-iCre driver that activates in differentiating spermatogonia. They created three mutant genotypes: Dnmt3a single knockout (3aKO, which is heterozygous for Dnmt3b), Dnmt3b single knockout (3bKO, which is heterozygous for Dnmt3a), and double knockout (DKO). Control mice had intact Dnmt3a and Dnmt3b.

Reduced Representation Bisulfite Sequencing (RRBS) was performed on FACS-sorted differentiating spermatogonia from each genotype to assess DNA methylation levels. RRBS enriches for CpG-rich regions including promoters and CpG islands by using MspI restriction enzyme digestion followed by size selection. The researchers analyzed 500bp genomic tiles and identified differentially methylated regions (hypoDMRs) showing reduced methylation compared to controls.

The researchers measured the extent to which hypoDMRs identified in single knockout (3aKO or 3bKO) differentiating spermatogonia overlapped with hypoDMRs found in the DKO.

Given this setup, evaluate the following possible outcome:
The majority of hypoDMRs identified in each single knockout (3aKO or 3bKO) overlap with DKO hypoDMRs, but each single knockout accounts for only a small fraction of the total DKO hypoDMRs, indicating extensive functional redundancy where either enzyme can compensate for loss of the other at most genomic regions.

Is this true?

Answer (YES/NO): NO